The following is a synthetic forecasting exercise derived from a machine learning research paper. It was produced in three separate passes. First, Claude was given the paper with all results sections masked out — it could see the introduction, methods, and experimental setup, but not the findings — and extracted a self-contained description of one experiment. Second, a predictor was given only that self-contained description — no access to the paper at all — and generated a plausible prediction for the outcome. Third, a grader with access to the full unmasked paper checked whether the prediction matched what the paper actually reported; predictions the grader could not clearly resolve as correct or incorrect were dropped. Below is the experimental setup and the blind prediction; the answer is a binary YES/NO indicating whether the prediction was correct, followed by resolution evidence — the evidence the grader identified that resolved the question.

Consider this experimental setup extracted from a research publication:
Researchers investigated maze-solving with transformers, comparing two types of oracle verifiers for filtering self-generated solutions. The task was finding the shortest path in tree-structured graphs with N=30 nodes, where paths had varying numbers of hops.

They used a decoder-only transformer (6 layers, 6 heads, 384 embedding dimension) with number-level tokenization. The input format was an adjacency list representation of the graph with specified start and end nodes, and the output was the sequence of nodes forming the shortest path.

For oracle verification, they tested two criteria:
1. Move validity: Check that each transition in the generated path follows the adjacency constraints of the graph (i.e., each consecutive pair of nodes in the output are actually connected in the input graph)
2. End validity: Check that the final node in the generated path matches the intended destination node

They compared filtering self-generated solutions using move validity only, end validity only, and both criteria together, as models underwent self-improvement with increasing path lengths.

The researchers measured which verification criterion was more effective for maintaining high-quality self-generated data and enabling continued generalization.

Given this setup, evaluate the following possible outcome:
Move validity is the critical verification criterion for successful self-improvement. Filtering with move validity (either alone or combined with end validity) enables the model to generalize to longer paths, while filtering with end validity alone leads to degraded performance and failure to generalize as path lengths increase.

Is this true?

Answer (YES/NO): NO